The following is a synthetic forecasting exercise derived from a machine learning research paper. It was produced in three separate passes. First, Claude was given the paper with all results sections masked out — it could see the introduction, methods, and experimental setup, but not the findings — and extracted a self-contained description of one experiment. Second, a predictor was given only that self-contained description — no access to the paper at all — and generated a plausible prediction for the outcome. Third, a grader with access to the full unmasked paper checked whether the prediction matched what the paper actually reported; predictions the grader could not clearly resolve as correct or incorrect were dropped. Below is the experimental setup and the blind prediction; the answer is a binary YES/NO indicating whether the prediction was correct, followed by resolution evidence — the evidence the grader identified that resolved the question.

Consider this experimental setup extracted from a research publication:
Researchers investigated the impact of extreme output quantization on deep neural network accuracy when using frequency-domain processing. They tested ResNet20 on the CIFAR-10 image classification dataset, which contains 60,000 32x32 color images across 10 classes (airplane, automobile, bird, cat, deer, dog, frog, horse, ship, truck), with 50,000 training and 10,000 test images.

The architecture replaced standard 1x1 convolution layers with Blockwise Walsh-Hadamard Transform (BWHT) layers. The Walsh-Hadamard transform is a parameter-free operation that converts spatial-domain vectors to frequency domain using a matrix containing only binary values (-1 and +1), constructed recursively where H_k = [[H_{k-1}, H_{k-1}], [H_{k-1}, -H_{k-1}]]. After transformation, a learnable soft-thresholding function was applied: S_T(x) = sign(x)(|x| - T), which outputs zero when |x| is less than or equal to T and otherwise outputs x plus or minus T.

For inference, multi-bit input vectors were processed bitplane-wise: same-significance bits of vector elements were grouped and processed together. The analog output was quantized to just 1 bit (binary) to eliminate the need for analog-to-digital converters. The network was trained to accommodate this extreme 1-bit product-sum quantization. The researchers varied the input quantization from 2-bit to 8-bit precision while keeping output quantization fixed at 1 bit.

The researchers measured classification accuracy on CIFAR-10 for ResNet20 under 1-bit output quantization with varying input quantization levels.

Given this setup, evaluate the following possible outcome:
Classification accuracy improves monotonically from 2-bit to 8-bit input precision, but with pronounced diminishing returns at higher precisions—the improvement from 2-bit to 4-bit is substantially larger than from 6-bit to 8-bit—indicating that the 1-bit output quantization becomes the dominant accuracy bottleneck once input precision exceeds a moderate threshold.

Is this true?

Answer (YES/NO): NO